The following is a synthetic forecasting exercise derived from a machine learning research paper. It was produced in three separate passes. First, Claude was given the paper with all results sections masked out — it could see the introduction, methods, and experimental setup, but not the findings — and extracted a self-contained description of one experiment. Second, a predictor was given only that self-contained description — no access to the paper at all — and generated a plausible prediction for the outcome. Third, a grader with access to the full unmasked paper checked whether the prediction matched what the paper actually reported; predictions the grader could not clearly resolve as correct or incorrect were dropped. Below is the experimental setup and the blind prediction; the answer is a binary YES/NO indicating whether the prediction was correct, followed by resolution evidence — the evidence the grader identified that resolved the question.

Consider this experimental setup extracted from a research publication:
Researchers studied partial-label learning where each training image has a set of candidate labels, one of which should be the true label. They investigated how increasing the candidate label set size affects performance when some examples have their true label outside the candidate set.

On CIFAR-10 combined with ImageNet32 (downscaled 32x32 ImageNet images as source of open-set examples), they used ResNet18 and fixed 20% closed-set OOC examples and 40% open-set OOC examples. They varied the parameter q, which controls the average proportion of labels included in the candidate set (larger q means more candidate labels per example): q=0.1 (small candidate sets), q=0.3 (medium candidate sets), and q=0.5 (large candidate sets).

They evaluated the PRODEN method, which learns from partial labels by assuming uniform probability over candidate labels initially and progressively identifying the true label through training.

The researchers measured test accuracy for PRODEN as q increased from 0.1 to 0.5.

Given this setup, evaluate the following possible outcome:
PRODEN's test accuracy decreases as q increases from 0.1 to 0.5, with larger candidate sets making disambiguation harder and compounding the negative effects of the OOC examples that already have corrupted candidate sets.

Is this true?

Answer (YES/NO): YES